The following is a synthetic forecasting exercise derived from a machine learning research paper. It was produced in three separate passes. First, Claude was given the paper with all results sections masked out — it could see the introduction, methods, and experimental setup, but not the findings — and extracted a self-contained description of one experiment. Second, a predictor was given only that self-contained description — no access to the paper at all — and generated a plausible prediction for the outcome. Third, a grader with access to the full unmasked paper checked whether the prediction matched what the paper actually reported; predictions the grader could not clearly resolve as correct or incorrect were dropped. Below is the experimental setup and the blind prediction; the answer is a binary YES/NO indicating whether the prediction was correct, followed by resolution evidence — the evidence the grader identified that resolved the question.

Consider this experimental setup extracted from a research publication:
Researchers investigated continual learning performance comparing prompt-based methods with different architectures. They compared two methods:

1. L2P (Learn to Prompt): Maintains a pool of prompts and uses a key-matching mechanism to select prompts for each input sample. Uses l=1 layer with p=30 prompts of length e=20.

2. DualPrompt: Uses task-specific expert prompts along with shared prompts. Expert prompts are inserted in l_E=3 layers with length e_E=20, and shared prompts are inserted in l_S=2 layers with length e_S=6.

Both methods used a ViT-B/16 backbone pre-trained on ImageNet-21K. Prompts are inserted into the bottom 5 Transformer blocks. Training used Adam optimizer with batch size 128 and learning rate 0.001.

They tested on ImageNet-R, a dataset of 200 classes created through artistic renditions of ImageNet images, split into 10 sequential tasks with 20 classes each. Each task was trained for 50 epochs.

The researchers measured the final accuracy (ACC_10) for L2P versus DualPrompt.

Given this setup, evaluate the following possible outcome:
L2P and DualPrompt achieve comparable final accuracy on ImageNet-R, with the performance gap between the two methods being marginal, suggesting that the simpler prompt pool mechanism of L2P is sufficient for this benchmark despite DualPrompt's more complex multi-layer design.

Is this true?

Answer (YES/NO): NO